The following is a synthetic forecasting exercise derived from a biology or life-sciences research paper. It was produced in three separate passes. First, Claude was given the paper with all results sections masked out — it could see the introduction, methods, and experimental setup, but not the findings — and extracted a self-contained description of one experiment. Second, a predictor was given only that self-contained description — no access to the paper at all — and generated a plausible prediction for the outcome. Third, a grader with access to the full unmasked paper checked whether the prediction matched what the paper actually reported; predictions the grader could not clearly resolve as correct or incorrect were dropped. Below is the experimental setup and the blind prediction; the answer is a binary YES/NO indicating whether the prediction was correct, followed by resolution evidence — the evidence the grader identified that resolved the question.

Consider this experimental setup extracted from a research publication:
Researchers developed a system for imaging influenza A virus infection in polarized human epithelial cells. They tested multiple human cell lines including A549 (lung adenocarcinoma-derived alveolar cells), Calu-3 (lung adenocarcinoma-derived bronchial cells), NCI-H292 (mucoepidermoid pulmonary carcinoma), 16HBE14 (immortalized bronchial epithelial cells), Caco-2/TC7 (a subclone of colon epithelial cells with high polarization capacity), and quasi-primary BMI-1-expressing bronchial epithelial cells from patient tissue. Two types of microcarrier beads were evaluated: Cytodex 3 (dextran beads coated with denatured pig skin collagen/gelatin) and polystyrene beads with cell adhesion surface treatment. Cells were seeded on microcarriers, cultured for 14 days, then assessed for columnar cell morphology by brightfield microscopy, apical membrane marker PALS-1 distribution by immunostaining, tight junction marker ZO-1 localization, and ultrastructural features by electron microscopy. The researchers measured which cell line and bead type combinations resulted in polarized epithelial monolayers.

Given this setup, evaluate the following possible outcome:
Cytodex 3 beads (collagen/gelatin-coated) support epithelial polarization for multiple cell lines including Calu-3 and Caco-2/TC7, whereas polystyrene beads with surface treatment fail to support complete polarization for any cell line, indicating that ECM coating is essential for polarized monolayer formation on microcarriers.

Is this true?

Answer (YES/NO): NO